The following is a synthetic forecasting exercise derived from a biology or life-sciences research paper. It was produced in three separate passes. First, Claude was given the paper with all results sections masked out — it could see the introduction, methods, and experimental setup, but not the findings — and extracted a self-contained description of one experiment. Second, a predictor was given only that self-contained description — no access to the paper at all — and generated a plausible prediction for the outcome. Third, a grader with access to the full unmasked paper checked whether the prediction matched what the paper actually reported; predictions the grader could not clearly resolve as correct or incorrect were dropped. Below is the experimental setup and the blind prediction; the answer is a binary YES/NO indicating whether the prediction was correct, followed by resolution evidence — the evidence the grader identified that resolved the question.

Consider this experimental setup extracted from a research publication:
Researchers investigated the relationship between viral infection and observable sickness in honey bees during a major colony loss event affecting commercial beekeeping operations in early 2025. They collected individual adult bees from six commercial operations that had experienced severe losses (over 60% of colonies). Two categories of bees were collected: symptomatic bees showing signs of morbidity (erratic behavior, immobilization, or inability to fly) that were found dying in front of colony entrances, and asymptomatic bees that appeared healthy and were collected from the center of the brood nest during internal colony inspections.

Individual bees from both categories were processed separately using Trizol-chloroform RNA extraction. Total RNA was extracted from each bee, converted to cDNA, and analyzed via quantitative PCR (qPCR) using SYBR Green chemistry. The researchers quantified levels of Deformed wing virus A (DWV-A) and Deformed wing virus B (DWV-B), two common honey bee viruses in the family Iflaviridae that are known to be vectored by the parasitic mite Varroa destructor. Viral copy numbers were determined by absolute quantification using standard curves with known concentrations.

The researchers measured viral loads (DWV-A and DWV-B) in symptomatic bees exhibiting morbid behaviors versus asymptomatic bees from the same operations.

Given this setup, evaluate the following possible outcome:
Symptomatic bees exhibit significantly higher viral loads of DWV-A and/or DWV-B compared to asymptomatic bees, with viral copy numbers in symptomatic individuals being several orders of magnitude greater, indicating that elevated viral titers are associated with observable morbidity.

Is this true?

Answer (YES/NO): YES